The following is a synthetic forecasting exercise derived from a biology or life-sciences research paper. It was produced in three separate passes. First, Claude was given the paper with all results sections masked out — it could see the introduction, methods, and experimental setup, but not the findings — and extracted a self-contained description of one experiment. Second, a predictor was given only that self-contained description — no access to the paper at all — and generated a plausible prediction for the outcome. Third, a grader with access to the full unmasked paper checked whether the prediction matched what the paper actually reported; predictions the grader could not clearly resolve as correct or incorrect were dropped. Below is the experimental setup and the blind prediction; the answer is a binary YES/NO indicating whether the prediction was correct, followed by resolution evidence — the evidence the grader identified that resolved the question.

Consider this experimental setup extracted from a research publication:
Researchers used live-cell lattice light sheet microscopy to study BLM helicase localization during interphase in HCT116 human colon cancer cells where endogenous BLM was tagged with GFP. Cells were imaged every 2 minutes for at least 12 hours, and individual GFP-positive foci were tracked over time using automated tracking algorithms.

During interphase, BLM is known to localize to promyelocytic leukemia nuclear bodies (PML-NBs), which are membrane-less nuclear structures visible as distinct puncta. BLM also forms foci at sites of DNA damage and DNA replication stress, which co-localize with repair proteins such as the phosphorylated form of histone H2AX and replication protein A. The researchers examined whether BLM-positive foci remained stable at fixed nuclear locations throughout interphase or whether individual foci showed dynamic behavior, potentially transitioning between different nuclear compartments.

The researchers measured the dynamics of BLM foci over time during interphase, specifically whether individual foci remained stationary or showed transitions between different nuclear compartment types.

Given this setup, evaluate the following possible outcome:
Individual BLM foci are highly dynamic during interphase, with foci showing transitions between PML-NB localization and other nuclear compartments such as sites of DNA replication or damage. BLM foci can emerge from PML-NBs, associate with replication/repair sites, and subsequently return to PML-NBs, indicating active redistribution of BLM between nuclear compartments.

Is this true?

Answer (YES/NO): YES